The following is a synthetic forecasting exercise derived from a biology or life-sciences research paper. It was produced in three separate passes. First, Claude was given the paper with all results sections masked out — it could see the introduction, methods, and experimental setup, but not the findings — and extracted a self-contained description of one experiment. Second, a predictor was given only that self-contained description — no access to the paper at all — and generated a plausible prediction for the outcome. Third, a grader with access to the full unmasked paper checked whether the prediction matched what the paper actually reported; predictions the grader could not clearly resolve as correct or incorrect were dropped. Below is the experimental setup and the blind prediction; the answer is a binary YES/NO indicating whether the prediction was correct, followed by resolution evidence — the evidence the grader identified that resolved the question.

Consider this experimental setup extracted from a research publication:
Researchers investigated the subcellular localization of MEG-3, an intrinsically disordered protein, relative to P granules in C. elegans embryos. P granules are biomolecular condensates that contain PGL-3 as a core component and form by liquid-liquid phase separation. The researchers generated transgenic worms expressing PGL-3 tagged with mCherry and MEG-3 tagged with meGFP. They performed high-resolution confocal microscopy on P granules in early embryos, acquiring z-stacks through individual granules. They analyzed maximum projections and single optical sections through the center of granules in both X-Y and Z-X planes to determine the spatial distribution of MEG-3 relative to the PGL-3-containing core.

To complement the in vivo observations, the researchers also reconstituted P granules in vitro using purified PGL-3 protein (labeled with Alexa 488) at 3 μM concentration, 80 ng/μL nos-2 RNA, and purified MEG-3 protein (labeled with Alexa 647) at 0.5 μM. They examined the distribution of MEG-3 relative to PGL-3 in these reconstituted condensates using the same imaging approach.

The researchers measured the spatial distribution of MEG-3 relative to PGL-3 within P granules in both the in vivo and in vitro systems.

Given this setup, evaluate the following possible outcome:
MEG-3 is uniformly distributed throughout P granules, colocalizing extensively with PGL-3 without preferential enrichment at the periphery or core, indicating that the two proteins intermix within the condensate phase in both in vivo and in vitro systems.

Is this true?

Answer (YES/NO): NO